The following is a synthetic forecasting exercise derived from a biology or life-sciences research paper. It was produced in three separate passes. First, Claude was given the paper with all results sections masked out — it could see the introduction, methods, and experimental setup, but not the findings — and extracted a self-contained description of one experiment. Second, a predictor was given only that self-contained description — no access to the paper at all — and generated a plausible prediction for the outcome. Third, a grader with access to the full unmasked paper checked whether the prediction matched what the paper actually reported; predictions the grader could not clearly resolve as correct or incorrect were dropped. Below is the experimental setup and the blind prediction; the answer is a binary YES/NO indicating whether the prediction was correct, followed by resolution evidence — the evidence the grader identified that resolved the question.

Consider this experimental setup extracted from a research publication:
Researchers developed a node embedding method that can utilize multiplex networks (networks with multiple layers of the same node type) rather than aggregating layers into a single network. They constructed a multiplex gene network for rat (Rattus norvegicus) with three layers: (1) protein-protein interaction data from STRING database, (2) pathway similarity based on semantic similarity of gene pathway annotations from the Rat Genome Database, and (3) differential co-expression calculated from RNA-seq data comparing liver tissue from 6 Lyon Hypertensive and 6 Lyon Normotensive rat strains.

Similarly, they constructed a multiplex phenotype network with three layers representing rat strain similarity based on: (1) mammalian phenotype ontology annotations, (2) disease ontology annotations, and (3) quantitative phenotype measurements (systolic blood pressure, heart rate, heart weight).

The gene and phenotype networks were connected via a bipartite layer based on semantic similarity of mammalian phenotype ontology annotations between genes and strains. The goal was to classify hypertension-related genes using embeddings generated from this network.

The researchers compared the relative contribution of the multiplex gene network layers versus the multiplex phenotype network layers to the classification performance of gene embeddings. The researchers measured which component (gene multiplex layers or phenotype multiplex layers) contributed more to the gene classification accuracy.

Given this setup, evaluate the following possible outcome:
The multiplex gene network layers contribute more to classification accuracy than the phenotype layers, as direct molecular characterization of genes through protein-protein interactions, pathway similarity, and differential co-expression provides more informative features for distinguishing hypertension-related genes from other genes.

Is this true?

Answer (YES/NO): YES